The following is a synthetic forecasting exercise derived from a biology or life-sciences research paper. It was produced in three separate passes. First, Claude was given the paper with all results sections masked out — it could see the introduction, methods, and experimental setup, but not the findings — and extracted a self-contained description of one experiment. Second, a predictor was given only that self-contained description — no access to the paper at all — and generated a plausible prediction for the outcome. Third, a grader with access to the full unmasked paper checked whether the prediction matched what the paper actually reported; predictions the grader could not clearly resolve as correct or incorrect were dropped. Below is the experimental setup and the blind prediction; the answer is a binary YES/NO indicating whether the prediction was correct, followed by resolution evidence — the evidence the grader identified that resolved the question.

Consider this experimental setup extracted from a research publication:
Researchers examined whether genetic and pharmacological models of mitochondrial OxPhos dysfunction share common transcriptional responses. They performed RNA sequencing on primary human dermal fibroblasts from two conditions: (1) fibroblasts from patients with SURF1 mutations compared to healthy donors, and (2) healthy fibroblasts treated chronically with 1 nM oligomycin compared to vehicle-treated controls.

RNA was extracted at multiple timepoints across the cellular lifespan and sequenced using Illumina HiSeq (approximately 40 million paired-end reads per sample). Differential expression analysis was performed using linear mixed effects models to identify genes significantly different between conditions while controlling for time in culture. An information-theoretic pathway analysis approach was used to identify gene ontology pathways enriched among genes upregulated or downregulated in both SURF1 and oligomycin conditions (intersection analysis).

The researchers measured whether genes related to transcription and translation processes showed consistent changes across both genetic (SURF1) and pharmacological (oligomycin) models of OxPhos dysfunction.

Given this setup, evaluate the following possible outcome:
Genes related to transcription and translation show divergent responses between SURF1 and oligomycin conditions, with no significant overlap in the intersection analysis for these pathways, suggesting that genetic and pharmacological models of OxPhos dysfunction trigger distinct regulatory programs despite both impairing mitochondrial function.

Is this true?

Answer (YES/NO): NO